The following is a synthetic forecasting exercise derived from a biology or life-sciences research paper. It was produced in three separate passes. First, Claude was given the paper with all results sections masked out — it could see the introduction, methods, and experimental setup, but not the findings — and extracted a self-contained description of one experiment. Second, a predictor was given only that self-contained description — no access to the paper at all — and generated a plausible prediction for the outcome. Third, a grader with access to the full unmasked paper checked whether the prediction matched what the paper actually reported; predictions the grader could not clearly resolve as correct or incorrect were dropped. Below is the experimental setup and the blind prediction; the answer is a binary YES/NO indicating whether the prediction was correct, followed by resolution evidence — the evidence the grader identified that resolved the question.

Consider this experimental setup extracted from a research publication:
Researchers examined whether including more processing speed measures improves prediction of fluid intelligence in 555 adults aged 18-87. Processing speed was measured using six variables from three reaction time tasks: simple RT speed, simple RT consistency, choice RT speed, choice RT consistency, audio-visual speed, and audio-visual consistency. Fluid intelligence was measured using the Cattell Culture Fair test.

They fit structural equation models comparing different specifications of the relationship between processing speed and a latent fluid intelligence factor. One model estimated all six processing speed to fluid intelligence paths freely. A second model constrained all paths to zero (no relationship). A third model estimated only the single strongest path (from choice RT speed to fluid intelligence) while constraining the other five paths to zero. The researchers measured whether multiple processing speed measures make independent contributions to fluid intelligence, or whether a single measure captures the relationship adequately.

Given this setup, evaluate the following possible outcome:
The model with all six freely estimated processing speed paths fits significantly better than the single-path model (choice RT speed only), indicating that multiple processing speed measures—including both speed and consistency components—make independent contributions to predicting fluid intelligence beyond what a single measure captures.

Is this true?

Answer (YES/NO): YES